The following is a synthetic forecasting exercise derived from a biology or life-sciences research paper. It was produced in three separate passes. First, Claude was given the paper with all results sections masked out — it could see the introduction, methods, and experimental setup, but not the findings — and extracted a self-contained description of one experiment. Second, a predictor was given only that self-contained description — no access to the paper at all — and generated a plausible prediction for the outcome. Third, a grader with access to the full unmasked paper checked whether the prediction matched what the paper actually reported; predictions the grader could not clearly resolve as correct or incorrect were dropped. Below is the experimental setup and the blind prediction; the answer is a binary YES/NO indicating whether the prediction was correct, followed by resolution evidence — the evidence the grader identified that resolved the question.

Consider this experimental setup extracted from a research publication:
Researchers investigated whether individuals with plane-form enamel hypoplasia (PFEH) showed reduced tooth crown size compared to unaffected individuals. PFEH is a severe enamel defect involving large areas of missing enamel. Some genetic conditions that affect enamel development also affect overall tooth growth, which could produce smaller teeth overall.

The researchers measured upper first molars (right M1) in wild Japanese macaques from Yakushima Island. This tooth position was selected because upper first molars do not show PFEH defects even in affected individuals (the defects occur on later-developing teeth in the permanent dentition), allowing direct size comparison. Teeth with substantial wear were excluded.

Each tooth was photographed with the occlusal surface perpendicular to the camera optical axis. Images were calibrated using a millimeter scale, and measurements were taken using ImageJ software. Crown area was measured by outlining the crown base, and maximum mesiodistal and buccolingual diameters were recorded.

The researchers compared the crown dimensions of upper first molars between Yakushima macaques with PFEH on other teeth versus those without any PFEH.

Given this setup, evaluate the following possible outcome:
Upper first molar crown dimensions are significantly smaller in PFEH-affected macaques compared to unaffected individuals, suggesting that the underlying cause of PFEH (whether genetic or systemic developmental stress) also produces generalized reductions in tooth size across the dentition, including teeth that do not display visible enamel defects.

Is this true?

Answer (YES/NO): NO